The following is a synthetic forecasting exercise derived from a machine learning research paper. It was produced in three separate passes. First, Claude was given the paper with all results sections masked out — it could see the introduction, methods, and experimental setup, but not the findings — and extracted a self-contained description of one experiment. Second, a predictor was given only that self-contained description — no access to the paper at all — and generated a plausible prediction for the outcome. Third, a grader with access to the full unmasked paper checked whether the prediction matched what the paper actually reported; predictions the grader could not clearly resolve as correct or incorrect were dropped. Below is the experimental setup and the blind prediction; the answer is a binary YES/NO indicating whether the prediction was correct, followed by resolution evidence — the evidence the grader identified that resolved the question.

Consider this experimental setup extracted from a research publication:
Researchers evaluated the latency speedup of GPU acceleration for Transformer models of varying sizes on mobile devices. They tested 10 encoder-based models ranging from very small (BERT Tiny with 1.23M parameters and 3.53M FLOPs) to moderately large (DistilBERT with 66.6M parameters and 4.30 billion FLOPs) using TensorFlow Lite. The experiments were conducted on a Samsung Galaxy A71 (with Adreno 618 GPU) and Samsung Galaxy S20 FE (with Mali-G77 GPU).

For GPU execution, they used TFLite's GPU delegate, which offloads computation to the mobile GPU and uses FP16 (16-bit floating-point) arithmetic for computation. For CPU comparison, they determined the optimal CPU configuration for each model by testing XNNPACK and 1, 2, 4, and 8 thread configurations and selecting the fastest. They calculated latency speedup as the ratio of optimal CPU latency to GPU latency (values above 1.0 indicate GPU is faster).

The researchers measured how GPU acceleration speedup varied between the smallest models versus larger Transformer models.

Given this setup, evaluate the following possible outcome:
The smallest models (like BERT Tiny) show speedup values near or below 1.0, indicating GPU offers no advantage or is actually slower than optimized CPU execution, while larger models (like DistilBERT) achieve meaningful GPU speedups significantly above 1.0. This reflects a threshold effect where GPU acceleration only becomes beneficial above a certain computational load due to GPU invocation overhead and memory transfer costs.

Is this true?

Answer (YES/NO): YES